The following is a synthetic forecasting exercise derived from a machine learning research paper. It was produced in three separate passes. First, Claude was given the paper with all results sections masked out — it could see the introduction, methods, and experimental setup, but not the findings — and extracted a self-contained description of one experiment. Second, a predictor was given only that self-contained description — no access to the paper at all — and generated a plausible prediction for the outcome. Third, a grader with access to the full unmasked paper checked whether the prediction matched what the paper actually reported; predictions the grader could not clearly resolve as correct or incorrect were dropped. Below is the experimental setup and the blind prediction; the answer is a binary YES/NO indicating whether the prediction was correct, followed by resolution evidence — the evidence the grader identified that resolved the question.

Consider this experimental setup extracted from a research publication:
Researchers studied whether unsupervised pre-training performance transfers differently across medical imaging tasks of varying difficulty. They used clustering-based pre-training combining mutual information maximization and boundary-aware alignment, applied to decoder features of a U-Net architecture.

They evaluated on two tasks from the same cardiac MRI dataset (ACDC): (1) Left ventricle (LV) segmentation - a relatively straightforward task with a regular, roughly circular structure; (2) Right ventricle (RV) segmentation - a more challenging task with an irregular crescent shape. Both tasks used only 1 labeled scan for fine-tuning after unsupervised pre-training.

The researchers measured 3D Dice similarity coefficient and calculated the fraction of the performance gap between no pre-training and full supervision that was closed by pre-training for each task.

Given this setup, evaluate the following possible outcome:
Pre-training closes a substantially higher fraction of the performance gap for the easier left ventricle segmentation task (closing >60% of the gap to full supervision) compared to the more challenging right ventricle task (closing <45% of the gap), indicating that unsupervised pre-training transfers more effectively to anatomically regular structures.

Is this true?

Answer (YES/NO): NO